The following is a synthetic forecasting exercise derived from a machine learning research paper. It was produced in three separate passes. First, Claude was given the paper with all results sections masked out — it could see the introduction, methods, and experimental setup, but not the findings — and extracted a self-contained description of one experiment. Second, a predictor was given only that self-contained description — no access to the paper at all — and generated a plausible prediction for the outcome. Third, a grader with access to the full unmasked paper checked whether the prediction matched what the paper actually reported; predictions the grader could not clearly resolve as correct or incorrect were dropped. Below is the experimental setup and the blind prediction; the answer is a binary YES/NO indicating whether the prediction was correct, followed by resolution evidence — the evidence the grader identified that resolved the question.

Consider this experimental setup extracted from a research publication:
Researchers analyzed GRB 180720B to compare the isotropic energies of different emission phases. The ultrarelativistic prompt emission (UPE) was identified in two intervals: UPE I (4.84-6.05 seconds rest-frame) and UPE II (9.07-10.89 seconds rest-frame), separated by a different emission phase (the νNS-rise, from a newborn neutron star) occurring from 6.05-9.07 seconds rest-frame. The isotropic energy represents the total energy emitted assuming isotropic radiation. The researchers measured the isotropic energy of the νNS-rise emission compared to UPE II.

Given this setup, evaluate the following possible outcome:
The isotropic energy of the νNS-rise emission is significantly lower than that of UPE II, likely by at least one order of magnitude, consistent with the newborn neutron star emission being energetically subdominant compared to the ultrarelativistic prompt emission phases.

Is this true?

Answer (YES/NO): NO